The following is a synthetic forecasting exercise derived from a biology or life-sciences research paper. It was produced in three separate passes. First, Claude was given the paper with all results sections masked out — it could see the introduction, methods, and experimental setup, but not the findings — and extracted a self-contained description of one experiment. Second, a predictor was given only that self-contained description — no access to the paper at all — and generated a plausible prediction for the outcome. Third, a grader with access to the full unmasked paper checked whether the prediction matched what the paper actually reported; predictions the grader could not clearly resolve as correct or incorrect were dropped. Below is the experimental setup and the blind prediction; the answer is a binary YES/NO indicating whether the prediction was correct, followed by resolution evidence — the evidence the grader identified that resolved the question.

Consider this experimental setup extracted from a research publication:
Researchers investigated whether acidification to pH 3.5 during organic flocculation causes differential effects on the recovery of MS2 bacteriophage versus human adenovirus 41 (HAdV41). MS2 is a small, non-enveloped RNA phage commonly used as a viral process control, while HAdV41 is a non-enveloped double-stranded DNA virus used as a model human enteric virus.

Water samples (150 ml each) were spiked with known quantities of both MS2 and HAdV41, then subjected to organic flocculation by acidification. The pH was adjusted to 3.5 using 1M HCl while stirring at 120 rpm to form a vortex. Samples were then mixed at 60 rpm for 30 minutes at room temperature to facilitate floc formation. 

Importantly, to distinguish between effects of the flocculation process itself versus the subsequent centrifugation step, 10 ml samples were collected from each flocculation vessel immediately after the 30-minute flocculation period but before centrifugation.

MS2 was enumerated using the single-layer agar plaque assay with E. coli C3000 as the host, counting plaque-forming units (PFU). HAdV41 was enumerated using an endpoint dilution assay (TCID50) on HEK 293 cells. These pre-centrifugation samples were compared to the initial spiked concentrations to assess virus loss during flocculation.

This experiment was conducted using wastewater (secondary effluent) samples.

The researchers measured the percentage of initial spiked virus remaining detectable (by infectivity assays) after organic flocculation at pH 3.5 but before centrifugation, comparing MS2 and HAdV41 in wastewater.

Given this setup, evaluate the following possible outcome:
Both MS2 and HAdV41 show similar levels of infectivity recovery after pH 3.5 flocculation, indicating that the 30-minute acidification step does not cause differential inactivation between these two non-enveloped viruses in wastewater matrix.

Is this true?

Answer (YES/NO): NO